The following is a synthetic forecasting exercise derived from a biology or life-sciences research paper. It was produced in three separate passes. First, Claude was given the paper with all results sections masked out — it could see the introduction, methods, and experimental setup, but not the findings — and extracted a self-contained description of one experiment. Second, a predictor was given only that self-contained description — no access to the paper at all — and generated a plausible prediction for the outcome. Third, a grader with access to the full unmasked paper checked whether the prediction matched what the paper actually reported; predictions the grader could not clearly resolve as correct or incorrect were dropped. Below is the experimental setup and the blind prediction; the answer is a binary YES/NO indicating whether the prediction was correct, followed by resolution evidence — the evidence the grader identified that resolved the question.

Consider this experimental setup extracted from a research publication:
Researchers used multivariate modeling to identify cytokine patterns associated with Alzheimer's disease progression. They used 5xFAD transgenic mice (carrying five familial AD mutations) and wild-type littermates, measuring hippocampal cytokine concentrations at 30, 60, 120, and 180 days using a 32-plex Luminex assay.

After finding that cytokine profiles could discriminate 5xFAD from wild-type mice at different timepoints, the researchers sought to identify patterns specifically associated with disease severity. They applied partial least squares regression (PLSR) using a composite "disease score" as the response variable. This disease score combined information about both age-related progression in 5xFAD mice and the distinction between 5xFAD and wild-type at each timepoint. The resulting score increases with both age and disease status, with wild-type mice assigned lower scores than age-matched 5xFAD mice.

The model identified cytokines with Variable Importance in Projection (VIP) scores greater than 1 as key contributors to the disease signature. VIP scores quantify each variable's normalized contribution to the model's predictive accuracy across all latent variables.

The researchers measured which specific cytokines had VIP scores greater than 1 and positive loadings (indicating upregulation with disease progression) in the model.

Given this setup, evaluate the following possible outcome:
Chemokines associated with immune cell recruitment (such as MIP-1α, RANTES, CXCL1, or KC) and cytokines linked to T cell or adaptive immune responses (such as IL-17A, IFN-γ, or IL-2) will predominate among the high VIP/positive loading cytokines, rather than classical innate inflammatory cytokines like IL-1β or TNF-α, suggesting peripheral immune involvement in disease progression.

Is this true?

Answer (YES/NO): NO